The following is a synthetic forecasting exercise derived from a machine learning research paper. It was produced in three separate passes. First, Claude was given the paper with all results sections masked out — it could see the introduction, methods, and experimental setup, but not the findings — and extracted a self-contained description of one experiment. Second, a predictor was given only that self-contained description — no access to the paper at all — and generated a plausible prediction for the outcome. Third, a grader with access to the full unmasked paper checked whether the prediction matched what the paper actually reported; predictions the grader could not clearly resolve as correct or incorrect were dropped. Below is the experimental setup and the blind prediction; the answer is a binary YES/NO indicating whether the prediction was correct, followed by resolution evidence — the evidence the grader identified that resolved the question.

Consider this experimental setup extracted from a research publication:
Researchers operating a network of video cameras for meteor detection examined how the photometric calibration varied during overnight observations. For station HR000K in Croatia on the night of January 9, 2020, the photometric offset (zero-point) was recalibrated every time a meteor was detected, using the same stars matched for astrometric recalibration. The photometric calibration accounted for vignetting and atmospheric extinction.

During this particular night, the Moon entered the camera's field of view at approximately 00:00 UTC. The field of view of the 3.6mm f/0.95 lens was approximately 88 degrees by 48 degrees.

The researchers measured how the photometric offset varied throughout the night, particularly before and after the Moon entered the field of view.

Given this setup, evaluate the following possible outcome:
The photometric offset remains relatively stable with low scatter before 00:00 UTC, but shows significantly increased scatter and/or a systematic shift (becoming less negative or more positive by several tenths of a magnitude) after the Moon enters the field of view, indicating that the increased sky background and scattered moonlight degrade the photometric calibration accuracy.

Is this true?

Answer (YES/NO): NO